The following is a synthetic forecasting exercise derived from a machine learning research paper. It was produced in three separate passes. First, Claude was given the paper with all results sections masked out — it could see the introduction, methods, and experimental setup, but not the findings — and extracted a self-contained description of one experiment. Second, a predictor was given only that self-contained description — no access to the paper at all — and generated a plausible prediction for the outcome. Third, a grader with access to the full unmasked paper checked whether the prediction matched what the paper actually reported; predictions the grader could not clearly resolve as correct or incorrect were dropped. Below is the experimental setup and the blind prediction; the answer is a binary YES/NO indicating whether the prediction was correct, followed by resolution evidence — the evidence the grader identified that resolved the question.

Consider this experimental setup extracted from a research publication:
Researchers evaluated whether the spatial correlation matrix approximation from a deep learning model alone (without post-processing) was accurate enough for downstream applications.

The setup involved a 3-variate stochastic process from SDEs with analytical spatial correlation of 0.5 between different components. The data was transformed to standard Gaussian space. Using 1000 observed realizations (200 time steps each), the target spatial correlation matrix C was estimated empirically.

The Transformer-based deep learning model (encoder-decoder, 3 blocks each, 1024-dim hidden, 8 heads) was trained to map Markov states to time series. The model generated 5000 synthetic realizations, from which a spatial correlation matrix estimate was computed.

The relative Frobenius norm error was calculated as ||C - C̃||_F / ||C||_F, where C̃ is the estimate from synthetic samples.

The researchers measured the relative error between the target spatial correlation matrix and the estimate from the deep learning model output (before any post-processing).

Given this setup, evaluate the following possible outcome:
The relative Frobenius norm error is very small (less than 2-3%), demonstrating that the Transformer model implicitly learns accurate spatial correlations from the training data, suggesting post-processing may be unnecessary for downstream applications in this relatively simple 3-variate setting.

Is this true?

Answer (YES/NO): NO